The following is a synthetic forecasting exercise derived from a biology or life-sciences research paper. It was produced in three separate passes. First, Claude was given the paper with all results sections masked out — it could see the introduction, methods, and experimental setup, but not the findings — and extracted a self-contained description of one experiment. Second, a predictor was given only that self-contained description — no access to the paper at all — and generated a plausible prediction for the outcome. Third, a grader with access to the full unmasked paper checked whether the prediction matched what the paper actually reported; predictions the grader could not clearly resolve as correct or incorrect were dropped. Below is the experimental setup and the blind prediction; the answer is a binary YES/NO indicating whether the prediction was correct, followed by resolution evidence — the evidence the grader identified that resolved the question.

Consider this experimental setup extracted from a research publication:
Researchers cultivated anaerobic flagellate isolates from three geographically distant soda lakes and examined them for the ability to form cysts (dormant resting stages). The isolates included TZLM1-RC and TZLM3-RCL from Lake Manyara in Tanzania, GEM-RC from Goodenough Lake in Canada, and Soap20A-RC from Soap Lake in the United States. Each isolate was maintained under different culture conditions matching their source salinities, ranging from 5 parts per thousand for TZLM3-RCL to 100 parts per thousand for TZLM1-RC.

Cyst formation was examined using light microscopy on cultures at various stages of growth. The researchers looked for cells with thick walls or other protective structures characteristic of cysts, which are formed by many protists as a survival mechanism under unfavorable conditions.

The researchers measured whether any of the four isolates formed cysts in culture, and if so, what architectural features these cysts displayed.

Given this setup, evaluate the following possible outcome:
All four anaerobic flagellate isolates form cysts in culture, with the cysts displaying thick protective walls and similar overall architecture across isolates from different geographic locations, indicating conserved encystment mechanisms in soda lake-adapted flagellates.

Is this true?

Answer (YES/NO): NO